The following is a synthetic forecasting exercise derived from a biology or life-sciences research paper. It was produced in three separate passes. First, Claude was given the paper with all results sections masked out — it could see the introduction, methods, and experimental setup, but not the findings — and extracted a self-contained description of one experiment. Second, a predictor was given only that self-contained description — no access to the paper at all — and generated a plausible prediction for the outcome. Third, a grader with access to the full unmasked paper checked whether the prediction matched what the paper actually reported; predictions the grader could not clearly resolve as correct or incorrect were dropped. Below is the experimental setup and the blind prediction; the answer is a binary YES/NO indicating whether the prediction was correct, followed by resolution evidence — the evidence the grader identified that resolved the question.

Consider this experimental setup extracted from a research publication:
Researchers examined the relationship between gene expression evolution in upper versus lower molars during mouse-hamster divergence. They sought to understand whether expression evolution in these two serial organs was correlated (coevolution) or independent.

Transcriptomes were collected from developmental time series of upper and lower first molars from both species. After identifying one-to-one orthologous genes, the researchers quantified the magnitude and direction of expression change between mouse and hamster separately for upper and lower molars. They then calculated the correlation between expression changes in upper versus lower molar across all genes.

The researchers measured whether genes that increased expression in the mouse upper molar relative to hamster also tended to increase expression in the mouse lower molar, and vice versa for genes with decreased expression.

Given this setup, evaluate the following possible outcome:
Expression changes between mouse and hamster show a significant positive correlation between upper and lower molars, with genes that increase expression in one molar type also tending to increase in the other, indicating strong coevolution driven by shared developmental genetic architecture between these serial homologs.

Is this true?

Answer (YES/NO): YES